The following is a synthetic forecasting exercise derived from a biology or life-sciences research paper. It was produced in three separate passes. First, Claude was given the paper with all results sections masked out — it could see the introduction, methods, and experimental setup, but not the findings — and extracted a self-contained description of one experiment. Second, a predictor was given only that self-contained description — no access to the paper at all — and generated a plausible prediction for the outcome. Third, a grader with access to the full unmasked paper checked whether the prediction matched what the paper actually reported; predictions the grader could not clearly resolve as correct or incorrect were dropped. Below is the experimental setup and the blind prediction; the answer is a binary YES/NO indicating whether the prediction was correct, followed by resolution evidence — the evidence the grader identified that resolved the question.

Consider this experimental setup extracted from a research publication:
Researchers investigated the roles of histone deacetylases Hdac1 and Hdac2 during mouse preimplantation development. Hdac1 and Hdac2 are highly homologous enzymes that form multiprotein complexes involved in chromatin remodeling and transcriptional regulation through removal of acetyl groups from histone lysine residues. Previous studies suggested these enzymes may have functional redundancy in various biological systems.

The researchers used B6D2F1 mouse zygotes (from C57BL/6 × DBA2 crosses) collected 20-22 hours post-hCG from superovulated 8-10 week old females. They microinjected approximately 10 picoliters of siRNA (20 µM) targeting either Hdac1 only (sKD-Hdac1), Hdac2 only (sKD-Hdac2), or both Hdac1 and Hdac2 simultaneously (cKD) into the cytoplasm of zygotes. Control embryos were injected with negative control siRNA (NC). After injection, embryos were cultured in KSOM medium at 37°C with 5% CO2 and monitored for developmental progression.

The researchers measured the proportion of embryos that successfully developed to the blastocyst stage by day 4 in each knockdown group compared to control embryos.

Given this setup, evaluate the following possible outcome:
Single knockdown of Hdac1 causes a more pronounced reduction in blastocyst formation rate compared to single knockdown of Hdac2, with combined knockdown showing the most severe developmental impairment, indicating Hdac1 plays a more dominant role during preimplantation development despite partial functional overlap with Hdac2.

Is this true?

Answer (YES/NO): NO